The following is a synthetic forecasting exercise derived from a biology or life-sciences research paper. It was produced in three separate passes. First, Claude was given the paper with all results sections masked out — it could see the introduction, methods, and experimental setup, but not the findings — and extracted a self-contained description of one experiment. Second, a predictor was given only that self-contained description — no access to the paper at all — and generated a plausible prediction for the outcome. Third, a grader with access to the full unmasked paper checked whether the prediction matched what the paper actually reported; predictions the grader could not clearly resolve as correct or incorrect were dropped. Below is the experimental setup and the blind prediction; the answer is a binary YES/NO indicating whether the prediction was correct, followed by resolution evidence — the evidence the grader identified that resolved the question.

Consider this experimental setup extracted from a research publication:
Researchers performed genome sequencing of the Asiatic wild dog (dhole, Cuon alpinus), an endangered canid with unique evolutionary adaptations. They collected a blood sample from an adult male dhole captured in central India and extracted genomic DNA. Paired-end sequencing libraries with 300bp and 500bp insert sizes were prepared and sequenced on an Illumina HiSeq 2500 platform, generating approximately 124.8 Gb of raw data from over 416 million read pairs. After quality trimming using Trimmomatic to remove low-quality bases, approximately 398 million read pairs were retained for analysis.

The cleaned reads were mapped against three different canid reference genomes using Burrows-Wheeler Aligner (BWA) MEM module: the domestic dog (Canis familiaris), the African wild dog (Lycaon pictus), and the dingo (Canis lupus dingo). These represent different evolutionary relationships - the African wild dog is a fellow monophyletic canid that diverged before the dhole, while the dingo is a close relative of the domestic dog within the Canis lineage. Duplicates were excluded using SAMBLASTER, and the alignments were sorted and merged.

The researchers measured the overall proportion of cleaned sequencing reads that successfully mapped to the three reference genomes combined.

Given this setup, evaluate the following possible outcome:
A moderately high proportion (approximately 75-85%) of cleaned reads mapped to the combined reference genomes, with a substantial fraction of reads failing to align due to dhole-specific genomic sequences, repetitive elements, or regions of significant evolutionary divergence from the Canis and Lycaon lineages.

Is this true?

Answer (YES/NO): NO